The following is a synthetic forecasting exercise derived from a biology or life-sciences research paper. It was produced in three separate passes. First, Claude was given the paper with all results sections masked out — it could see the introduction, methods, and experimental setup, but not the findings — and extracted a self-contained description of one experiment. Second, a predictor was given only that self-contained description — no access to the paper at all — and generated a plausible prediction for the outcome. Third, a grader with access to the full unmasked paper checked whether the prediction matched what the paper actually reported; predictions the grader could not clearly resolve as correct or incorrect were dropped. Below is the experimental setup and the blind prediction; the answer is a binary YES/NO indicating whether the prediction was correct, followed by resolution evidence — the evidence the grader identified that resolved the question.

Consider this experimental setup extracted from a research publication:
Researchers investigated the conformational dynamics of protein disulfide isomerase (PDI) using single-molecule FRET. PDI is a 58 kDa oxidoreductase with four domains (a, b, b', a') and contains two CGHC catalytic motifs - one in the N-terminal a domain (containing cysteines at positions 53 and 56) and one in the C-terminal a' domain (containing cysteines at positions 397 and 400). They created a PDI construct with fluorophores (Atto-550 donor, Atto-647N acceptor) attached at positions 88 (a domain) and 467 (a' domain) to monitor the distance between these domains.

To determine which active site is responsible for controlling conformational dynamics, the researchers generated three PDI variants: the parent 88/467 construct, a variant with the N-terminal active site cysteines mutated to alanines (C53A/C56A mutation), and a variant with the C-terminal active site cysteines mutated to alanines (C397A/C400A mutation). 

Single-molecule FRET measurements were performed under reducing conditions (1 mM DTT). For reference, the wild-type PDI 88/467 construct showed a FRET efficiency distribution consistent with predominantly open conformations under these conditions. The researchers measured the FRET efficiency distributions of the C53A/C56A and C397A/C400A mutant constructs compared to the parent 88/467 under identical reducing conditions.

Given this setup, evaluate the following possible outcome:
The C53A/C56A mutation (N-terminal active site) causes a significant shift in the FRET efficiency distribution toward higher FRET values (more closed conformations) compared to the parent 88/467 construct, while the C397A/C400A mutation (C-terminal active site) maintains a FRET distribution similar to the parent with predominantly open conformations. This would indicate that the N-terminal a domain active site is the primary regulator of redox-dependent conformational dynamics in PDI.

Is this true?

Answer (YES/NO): YES